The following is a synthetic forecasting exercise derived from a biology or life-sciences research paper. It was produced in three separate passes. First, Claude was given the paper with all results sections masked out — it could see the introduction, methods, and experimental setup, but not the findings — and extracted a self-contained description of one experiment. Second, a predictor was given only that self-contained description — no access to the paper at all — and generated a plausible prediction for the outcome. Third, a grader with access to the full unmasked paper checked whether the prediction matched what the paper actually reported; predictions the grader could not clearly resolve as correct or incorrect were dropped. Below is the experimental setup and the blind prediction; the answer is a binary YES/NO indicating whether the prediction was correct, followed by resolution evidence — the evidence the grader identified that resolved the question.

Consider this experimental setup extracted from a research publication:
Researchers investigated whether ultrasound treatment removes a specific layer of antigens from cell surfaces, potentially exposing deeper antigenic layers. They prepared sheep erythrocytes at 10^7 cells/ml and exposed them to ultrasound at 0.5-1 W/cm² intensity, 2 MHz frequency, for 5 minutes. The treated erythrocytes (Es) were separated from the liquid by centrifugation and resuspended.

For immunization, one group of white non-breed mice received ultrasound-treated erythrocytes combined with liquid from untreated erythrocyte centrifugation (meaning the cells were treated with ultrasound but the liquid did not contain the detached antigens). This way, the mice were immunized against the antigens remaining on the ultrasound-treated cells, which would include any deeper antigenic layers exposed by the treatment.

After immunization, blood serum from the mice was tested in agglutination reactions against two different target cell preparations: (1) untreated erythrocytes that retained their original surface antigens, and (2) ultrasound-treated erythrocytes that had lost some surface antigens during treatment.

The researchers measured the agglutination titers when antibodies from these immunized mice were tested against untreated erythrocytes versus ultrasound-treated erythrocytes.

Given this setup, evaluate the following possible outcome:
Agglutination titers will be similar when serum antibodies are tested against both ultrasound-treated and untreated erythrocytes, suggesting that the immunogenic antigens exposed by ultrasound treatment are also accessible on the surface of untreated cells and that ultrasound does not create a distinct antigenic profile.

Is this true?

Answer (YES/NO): NO